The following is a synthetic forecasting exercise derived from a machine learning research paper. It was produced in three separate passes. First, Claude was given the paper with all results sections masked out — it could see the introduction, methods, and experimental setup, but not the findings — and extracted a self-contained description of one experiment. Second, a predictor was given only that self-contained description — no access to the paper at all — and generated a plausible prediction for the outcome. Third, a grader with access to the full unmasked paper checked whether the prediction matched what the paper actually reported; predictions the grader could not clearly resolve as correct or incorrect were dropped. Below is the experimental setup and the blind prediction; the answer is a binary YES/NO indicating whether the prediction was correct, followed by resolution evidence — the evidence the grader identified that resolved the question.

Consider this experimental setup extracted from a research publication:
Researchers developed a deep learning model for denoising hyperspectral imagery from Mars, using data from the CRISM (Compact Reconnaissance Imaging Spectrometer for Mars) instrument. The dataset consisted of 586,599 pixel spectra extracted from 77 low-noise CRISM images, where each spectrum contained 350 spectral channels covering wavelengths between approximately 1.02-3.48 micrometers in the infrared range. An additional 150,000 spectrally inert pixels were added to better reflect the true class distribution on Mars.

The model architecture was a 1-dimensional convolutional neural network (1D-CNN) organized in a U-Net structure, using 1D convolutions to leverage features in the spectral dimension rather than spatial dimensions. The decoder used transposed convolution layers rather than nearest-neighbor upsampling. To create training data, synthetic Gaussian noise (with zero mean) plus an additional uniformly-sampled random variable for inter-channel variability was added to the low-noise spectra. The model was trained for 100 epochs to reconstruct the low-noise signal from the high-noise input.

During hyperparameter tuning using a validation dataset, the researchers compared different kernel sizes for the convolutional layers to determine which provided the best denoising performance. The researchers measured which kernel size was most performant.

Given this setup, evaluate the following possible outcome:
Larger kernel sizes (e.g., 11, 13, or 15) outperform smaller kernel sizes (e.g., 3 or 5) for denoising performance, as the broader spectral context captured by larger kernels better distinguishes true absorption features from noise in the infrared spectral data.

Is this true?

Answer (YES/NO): NO